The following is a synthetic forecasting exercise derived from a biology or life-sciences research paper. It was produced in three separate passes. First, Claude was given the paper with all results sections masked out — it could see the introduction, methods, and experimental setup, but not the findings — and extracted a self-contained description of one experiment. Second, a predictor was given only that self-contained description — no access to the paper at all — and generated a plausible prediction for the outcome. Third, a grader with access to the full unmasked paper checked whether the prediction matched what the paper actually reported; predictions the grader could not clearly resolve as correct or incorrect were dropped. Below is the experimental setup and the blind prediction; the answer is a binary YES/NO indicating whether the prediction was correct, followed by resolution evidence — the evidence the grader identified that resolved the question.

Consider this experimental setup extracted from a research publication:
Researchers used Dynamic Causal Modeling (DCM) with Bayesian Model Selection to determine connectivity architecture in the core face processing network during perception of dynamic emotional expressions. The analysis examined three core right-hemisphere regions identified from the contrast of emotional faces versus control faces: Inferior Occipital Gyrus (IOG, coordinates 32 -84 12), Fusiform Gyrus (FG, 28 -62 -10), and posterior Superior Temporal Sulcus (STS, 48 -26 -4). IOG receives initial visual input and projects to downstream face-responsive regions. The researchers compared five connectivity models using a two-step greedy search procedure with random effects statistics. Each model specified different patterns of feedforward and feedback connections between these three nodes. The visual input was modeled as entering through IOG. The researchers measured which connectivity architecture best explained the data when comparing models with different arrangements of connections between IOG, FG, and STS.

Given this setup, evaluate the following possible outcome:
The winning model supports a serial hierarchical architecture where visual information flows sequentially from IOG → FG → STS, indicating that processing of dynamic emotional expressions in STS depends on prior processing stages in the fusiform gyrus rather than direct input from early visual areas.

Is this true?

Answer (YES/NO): NO